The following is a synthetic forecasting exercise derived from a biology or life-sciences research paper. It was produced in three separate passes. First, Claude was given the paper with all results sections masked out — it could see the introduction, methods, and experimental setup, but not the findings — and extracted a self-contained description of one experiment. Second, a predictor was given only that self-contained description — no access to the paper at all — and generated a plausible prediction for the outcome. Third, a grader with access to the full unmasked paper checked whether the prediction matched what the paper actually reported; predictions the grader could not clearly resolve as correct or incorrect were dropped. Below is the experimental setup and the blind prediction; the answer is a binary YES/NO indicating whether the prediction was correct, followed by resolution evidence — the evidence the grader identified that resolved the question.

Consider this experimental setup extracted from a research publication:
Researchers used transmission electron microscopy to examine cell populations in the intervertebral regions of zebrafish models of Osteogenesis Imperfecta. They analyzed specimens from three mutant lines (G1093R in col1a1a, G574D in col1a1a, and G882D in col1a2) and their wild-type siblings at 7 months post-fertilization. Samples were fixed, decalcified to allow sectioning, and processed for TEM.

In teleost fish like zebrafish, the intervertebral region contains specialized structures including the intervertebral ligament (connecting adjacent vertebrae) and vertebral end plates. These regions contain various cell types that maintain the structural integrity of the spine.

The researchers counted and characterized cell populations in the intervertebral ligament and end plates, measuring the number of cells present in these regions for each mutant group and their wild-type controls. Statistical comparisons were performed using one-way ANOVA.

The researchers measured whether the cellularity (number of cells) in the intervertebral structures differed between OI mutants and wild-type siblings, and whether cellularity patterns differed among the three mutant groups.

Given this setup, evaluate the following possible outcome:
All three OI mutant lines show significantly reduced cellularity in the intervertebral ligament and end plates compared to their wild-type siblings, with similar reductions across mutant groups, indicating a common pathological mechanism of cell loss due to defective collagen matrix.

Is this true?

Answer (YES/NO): NO